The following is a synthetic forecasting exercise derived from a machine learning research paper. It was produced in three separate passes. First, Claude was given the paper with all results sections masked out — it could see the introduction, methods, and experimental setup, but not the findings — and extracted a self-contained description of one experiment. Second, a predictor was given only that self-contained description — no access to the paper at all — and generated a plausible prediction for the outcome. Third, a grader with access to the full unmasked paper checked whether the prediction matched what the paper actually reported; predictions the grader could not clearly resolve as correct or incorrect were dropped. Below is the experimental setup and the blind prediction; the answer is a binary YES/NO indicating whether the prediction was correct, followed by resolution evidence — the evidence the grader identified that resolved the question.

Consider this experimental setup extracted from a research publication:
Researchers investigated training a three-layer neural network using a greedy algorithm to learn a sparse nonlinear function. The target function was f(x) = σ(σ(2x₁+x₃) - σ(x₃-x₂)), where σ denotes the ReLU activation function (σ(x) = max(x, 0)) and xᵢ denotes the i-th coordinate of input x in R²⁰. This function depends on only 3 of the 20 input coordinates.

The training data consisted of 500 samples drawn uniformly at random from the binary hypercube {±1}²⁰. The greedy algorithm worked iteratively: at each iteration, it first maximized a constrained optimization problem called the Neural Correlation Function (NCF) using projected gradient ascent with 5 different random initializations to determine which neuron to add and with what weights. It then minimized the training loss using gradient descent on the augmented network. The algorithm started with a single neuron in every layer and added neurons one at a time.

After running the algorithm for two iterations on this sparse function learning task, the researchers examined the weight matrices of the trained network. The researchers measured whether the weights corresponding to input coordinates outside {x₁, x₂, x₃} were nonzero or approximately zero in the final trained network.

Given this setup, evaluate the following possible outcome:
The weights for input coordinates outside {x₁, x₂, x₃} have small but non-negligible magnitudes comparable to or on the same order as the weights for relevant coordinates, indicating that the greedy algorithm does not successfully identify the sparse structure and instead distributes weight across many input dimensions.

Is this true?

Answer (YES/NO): NO